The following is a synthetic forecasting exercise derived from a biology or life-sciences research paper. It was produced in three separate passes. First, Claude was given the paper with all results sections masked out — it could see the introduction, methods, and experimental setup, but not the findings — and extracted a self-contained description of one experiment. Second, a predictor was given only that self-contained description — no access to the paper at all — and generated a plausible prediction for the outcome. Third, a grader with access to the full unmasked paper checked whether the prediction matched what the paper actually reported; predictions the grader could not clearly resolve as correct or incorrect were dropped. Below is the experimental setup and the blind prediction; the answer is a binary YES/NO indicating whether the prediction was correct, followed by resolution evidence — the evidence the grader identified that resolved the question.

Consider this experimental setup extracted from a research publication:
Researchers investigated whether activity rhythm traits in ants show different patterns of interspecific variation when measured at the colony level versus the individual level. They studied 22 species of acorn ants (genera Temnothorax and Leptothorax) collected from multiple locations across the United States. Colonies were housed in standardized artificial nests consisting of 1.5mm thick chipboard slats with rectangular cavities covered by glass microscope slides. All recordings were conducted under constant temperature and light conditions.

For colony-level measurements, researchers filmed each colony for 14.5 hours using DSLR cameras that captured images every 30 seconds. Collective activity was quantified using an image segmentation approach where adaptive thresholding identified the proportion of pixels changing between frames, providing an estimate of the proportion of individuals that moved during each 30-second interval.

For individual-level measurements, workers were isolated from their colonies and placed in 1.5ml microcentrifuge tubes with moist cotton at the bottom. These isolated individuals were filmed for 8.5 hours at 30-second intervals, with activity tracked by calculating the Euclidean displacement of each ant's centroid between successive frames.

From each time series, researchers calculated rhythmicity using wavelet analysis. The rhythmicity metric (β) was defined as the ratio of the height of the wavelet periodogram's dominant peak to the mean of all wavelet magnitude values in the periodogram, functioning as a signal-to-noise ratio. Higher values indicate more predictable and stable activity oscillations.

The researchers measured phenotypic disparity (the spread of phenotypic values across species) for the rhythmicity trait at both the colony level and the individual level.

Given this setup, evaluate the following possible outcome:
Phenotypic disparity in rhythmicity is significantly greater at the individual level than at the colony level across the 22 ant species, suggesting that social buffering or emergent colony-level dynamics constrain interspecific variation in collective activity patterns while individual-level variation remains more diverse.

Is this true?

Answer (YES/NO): NO